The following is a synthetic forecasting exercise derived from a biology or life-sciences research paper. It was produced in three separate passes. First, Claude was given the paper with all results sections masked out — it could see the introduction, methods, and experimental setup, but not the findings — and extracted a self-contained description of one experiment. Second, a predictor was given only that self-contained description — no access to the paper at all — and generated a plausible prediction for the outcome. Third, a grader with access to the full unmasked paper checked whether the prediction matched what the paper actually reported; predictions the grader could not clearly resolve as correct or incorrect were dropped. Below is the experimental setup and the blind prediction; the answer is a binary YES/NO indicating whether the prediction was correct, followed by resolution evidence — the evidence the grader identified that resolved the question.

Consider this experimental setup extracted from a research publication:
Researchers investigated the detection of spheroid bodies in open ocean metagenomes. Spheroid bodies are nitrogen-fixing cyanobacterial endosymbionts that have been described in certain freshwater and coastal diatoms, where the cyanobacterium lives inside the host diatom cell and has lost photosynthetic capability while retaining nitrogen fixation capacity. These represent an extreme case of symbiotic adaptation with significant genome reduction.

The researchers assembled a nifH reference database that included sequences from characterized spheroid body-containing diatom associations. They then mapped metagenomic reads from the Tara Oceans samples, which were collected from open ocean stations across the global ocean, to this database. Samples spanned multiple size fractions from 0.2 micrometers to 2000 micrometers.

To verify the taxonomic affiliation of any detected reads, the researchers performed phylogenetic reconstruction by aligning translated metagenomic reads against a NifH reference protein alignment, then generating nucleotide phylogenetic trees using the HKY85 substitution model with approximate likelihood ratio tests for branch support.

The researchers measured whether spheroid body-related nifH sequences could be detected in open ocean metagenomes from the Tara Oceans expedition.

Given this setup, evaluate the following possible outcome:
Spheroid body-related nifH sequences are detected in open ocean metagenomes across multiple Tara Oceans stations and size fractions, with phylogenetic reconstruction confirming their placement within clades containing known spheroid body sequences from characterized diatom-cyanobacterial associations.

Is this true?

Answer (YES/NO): NO